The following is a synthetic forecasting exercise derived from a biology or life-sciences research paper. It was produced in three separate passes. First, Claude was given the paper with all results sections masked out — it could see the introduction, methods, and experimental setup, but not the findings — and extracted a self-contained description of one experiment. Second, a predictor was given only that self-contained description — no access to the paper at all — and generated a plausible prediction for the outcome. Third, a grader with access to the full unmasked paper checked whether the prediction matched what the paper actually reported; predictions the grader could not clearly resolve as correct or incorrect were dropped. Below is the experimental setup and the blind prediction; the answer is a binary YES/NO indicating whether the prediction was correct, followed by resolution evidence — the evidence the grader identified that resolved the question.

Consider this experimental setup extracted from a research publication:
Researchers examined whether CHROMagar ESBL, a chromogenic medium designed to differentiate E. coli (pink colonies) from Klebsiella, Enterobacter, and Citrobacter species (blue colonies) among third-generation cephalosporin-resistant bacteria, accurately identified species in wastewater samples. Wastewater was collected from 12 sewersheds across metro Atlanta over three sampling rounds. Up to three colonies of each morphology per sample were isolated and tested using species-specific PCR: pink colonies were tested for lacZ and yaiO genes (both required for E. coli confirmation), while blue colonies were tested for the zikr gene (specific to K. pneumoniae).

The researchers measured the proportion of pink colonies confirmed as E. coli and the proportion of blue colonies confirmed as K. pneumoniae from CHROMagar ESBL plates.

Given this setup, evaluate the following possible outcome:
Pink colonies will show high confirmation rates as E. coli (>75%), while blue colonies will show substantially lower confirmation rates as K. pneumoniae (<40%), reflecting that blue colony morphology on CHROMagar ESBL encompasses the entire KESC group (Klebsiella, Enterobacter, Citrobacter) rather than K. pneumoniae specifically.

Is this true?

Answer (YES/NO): NO